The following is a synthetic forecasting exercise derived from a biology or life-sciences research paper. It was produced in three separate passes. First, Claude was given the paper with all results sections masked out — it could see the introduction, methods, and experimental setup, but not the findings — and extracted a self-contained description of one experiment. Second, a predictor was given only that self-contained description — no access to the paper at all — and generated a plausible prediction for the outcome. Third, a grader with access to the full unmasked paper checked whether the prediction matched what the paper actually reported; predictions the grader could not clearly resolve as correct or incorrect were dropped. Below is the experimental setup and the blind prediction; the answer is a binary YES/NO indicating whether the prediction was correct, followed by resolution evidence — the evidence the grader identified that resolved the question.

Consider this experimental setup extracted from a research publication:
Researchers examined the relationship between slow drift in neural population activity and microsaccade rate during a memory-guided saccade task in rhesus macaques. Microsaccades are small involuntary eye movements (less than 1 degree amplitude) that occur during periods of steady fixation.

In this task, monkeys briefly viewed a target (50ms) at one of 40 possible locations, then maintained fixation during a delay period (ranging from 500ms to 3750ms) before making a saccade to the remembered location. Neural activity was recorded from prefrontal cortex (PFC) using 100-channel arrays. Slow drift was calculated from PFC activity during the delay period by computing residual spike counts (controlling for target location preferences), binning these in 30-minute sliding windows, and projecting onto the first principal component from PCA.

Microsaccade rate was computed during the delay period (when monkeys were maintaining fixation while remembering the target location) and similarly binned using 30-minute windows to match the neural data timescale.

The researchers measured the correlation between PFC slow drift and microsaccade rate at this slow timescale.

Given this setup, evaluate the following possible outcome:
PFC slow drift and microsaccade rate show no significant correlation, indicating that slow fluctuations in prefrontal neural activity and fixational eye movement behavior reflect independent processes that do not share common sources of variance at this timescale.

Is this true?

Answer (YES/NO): NO